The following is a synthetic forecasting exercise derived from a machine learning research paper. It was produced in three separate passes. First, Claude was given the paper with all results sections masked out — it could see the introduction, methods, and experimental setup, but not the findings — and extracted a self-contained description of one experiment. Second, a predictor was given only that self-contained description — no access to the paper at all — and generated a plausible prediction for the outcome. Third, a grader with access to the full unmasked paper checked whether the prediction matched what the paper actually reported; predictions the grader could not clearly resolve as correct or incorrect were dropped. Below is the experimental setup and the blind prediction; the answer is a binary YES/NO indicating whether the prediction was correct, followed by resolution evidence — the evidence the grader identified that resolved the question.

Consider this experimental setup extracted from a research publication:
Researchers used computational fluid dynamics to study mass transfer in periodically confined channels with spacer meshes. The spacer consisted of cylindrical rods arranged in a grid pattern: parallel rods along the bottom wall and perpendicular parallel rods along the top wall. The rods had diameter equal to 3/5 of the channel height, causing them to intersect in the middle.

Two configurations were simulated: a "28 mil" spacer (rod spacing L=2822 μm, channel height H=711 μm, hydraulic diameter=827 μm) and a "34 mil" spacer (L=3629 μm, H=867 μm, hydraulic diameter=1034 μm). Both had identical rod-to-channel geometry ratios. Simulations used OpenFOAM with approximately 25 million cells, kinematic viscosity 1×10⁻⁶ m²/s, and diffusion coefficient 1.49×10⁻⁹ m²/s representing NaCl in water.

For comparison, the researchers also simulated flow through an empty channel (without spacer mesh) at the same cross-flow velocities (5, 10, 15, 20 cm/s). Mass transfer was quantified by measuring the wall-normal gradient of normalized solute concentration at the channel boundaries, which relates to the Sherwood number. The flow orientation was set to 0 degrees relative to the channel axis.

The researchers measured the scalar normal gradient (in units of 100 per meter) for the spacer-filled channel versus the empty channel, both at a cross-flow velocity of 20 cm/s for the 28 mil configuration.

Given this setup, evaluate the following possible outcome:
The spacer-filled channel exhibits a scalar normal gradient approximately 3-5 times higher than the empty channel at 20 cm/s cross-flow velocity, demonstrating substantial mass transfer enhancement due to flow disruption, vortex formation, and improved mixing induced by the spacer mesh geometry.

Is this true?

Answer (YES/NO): NO